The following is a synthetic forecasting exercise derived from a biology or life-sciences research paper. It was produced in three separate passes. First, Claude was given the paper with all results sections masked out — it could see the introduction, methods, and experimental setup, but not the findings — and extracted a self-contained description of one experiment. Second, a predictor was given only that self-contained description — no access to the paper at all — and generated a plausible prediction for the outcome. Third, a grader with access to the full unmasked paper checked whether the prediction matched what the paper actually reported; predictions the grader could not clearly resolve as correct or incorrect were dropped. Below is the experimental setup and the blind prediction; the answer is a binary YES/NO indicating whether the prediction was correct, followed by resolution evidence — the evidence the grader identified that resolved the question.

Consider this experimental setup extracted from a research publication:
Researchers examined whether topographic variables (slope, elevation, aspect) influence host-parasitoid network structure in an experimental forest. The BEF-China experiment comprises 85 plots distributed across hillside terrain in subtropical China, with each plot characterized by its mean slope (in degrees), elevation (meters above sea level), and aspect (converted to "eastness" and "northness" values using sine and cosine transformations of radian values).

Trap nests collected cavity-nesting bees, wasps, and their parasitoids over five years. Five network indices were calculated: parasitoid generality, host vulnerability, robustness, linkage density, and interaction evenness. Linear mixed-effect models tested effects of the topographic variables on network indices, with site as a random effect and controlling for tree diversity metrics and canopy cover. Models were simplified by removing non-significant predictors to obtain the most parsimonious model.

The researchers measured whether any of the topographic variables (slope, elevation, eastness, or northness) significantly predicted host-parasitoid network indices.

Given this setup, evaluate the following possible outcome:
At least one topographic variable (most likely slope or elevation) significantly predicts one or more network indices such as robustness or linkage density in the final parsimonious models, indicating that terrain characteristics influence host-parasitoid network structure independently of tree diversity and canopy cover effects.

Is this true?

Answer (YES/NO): NO